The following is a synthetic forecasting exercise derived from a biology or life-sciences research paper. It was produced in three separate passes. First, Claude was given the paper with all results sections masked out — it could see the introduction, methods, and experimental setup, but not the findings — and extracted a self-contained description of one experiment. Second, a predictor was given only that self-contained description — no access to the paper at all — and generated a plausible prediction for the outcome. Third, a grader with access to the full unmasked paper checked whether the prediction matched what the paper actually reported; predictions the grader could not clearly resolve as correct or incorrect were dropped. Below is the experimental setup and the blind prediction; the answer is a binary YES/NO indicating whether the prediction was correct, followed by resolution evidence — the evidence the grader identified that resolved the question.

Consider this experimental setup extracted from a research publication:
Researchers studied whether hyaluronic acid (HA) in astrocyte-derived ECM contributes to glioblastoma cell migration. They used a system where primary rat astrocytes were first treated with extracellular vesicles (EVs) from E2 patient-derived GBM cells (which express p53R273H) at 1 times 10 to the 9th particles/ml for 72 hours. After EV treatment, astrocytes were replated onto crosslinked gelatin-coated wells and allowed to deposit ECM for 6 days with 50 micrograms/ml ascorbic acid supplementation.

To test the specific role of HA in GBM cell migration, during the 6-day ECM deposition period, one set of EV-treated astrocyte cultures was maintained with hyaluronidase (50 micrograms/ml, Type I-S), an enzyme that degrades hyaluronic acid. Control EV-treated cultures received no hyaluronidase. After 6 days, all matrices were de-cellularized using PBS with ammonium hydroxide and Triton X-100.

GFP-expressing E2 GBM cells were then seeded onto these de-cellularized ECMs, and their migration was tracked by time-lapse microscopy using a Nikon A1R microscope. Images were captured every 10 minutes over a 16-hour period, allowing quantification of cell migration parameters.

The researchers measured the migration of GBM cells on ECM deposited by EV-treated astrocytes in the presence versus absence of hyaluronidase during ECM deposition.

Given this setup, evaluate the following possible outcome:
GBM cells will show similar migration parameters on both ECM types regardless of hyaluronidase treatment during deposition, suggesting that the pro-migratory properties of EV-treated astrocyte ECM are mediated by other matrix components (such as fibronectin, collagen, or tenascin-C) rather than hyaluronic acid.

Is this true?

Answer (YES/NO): NO